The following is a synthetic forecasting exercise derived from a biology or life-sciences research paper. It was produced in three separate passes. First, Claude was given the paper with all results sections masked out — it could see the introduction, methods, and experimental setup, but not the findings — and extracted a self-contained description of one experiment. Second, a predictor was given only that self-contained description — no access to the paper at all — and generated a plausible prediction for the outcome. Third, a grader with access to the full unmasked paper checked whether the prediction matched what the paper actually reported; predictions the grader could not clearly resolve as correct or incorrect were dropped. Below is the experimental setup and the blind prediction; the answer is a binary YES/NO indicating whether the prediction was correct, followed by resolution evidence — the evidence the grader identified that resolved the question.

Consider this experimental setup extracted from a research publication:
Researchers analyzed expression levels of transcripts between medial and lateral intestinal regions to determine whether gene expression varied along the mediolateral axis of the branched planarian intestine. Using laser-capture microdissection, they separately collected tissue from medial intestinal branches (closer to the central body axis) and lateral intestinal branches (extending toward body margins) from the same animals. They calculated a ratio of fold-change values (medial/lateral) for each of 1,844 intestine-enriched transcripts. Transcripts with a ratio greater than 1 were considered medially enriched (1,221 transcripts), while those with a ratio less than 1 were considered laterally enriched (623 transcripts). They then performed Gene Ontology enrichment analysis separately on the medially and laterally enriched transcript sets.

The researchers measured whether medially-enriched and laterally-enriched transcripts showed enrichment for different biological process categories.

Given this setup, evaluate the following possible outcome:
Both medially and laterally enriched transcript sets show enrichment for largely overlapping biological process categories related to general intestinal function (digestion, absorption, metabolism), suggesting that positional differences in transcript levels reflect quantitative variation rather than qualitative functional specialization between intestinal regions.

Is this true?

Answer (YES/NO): NO